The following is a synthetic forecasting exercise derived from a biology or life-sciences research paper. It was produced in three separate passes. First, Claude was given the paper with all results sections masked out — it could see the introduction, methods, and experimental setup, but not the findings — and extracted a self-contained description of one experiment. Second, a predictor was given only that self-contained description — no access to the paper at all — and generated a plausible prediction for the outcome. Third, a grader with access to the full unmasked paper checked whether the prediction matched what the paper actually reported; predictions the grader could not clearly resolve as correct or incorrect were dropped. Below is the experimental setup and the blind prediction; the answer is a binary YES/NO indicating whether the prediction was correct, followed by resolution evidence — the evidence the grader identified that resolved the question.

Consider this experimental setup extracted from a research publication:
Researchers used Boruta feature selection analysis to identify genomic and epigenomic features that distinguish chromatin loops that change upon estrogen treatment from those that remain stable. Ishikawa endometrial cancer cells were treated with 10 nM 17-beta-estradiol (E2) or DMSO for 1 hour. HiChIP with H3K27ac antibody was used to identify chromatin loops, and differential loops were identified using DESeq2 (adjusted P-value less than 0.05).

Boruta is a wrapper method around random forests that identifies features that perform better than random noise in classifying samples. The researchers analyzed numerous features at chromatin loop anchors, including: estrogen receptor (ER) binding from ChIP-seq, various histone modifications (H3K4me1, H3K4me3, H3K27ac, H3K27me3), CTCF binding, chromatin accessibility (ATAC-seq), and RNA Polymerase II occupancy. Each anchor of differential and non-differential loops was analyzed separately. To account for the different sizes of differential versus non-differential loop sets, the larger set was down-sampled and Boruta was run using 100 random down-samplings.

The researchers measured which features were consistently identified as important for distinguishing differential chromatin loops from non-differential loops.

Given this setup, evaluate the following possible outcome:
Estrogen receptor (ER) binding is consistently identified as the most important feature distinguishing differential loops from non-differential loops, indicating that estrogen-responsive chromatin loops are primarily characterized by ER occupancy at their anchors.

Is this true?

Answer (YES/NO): NO